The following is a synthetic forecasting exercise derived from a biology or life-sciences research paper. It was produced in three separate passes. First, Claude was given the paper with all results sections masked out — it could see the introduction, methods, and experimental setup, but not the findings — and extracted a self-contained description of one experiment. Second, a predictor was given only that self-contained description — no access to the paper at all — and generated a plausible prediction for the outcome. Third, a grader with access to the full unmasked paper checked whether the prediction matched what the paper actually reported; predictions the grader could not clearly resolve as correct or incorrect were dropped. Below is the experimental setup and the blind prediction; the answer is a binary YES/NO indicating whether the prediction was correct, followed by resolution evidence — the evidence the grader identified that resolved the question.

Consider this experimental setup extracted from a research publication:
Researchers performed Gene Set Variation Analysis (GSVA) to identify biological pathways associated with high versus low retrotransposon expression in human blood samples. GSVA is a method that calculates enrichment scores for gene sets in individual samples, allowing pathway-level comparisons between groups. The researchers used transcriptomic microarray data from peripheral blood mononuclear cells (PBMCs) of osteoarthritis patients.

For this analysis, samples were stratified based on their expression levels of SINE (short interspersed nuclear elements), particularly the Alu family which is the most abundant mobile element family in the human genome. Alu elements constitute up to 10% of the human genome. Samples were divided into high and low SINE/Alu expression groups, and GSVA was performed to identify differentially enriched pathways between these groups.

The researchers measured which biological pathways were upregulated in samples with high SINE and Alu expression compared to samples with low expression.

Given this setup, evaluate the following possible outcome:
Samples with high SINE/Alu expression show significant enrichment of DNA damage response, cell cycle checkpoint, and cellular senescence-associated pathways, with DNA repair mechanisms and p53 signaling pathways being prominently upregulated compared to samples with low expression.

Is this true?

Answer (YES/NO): NO